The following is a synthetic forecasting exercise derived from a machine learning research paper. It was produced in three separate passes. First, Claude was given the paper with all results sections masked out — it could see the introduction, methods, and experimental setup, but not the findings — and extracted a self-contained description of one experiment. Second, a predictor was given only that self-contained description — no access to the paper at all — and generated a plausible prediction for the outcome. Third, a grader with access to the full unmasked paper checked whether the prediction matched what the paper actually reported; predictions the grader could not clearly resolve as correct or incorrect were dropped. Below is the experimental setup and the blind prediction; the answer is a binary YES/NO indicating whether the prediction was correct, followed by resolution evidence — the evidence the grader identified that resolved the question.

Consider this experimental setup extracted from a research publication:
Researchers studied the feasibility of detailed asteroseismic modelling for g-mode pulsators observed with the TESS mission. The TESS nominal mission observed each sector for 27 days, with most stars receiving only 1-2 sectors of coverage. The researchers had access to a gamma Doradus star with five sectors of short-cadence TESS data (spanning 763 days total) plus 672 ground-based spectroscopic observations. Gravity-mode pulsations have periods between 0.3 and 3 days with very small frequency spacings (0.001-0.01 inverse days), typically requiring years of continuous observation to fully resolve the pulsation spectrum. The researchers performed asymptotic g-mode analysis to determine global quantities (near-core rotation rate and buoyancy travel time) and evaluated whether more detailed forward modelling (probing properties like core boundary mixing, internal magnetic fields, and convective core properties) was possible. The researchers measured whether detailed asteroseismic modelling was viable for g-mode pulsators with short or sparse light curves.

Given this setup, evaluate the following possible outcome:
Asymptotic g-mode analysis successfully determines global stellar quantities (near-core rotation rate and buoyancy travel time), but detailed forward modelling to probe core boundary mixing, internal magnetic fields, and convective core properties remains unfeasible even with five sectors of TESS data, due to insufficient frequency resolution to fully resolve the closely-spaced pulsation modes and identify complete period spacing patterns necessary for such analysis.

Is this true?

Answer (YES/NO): YES